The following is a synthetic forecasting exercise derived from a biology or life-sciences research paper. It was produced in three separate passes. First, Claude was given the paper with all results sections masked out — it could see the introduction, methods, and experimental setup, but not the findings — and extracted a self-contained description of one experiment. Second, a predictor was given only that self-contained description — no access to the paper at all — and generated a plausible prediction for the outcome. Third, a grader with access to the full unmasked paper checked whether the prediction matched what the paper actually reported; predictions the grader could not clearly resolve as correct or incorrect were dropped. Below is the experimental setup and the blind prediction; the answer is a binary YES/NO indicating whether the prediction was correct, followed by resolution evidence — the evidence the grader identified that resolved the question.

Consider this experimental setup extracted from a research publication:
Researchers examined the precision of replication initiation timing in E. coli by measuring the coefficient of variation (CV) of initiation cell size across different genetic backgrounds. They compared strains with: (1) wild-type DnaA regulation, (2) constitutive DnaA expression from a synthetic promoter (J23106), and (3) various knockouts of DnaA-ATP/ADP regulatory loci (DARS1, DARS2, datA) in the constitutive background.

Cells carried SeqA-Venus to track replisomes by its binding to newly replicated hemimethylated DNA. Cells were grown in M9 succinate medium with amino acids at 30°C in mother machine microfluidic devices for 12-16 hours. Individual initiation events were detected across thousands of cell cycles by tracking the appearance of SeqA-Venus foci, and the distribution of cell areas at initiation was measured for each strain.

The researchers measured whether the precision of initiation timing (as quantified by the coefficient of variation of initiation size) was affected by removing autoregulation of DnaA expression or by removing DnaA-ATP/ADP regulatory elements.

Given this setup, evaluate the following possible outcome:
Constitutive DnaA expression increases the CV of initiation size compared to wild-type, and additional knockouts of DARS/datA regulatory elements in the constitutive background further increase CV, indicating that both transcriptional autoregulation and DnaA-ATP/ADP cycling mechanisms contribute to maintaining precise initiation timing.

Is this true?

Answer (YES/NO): NO